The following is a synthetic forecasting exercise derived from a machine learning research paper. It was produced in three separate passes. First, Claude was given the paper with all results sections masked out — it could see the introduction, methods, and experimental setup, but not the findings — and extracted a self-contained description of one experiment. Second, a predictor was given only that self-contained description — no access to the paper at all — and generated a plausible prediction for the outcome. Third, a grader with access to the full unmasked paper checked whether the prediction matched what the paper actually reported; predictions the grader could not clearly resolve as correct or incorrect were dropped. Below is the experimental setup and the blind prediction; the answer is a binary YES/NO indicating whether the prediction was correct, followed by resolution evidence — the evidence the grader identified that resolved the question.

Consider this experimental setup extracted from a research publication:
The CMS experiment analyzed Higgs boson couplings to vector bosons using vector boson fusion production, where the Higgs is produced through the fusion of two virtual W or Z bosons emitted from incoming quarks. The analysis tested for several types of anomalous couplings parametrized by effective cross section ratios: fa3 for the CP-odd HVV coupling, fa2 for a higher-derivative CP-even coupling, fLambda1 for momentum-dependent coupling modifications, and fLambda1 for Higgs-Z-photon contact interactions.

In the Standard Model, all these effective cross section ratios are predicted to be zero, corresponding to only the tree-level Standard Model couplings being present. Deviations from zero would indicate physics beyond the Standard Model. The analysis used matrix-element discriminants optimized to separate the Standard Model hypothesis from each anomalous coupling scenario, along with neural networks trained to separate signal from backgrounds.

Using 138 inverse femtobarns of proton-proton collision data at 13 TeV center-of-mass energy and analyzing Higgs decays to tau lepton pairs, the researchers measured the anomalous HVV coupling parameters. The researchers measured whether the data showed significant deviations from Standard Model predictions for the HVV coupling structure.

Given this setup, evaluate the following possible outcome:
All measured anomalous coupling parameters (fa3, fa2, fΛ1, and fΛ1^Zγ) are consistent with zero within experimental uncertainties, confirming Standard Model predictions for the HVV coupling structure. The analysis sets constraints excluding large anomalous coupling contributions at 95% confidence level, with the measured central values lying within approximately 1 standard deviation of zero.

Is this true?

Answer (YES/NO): NO